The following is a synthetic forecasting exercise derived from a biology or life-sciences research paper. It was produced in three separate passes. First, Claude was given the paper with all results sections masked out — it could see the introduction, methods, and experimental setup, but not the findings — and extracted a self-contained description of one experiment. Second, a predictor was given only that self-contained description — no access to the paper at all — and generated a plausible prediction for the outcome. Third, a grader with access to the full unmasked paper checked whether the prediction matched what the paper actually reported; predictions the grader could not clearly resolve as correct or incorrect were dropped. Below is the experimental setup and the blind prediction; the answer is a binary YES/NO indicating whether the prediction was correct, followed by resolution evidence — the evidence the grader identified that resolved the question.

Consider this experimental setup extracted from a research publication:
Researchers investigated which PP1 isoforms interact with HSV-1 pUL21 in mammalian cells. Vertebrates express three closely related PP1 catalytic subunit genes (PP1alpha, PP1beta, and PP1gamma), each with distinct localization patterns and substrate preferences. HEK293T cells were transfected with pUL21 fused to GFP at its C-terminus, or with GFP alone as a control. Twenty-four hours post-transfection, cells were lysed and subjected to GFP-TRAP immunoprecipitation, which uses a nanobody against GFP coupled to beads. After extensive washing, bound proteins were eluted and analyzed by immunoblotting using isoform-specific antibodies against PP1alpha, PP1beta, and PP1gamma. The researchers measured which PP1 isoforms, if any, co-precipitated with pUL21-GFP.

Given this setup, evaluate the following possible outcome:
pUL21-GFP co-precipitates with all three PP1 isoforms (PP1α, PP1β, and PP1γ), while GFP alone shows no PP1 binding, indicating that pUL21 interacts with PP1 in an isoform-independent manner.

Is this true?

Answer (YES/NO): YES